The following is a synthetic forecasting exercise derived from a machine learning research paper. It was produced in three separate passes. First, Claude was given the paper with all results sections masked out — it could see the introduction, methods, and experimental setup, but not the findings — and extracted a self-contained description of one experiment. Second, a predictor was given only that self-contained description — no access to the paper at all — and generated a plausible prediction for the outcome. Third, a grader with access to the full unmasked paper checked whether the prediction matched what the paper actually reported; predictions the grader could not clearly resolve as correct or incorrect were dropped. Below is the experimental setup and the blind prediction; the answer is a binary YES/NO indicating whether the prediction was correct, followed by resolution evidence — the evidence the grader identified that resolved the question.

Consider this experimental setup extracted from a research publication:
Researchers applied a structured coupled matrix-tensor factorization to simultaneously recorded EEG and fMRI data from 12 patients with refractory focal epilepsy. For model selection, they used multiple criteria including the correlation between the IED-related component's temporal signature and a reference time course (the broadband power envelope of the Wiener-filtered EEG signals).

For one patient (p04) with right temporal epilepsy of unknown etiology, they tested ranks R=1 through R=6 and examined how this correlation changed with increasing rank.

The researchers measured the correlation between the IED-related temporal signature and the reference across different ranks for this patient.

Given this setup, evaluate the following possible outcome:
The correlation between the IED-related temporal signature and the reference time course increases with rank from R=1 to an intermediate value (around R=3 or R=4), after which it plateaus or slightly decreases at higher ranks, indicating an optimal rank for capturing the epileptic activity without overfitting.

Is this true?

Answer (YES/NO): NO